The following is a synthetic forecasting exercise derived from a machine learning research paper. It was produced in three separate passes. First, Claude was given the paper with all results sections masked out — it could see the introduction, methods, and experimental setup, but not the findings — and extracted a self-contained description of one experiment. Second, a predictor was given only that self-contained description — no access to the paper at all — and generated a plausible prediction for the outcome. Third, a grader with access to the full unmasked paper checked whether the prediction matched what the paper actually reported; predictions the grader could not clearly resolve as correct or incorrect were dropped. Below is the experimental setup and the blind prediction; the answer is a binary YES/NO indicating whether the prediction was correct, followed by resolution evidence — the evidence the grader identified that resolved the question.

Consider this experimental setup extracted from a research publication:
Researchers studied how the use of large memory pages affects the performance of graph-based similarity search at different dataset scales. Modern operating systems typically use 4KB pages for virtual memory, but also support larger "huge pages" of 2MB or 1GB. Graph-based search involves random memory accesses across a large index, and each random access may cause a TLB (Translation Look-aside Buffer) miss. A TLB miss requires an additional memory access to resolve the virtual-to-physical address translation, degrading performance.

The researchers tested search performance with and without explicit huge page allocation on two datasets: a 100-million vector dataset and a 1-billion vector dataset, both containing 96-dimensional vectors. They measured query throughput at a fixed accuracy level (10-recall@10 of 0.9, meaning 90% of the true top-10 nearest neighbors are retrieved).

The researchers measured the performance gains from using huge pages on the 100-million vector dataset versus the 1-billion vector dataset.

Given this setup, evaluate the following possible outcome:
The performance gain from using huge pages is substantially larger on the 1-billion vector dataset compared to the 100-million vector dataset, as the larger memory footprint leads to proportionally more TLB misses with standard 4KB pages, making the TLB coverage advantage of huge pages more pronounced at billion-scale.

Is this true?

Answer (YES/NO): YES